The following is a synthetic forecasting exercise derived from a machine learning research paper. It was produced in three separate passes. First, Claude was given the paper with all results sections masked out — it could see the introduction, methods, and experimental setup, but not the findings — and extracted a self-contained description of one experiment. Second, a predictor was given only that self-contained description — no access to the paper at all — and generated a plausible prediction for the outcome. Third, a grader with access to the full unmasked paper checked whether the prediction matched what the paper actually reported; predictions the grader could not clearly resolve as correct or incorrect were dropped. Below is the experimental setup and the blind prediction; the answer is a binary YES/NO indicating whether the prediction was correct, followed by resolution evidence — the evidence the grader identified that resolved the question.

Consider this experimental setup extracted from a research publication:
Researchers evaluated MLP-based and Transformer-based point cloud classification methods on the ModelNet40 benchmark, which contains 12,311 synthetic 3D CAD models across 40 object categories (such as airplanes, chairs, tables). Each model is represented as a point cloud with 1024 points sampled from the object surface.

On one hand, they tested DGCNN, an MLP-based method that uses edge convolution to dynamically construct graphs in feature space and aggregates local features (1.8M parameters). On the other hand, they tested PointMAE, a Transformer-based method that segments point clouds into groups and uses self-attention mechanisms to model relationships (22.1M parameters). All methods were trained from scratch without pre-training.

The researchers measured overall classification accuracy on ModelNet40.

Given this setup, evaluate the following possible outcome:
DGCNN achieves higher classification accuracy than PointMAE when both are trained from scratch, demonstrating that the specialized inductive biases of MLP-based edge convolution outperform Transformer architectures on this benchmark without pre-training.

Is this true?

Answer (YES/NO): YES